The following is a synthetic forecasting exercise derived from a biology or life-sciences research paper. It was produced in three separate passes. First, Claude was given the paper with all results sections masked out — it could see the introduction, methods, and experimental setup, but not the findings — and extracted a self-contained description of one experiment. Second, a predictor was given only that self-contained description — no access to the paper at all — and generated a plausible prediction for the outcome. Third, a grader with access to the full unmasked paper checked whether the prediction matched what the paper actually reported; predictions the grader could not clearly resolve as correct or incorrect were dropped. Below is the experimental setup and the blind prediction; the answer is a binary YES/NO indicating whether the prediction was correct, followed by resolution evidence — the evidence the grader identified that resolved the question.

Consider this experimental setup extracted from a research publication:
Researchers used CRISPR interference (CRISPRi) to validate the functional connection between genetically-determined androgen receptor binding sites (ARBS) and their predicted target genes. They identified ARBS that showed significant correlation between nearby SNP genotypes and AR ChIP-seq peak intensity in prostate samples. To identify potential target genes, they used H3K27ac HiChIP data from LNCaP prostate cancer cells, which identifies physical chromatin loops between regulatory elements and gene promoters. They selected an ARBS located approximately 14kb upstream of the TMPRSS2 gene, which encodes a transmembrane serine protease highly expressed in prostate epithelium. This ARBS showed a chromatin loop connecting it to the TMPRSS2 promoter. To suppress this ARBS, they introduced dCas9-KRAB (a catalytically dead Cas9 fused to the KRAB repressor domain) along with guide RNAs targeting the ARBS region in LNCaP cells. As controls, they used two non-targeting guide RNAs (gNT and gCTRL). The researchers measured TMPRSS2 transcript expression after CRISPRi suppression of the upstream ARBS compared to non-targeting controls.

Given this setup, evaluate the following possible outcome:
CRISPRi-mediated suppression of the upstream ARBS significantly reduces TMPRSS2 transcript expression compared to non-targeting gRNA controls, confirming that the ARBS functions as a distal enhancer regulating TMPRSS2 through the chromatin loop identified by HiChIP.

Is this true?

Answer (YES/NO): YES